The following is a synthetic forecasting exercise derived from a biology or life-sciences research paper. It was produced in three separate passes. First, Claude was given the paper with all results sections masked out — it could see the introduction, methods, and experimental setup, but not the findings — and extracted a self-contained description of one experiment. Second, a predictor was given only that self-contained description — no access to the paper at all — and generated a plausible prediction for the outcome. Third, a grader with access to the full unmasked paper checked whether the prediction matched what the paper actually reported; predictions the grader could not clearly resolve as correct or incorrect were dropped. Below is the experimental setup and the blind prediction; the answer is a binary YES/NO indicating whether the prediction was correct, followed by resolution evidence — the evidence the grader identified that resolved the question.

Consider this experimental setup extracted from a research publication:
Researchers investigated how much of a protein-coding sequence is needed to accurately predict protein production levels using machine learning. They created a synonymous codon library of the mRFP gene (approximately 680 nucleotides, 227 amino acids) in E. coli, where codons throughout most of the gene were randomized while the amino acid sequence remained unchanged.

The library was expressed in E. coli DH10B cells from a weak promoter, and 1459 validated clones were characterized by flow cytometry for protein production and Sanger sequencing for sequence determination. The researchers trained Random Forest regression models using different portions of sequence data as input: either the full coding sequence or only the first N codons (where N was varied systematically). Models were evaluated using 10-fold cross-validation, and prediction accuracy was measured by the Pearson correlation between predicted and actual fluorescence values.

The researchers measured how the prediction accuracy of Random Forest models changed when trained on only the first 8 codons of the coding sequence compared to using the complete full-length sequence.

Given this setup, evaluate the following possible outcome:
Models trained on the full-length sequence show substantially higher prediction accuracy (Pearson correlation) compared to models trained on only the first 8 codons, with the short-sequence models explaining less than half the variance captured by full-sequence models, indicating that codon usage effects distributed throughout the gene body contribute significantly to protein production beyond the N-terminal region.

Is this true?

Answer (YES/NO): NO